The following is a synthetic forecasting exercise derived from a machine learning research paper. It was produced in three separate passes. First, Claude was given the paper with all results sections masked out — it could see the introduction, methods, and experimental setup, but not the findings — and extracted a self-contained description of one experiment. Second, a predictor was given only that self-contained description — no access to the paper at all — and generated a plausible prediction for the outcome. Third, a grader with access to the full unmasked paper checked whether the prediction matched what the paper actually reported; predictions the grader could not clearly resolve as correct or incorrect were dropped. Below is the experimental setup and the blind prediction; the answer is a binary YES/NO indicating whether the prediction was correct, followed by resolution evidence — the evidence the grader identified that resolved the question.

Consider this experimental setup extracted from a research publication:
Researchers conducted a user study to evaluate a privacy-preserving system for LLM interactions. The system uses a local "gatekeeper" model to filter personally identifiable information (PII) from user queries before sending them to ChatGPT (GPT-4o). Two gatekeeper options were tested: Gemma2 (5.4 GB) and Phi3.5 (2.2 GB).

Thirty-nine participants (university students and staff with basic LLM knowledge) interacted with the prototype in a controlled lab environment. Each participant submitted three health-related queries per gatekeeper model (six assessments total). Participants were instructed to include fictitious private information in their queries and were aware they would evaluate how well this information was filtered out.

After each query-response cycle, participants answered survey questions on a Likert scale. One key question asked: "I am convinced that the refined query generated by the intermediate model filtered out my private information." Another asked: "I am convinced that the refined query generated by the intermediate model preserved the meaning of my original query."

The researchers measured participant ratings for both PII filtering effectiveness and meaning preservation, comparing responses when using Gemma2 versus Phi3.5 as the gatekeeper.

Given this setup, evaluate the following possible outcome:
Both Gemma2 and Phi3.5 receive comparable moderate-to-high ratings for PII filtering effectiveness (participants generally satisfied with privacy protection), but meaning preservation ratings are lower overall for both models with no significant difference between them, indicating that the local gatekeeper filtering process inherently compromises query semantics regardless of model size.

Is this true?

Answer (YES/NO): NO